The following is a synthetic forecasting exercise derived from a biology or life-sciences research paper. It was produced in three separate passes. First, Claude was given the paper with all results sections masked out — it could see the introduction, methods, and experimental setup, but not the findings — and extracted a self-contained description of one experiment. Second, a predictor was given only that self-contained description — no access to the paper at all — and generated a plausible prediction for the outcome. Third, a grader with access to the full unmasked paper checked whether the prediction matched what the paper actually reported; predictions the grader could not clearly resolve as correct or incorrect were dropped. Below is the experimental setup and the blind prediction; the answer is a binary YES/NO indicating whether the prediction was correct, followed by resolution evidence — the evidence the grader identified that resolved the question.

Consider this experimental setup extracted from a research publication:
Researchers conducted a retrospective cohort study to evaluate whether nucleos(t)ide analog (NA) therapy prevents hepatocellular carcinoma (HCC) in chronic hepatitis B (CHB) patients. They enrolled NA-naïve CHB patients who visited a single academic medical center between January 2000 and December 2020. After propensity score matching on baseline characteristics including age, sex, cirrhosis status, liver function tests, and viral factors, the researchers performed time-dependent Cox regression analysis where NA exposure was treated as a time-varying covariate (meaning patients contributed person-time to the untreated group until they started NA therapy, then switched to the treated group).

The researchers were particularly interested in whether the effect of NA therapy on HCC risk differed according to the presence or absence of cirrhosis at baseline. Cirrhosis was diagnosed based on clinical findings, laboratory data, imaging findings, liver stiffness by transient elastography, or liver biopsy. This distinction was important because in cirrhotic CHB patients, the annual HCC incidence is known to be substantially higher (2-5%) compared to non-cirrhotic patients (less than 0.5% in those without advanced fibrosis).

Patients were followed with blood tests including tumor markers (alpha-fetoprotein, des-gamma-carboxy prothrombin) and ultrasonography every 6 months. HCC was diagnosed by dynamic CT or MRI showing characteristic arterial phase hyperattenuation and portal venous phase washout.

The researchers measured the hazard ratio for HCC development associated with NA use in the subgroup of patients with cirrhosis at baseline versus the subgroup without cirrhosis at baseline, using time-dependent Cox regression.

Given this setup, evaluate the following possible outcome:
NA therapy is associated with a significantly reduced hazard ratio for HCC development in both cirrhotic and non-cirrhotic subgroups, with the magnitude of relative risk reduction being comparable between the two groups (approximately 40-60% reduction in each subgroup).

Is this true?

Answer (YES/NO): NO